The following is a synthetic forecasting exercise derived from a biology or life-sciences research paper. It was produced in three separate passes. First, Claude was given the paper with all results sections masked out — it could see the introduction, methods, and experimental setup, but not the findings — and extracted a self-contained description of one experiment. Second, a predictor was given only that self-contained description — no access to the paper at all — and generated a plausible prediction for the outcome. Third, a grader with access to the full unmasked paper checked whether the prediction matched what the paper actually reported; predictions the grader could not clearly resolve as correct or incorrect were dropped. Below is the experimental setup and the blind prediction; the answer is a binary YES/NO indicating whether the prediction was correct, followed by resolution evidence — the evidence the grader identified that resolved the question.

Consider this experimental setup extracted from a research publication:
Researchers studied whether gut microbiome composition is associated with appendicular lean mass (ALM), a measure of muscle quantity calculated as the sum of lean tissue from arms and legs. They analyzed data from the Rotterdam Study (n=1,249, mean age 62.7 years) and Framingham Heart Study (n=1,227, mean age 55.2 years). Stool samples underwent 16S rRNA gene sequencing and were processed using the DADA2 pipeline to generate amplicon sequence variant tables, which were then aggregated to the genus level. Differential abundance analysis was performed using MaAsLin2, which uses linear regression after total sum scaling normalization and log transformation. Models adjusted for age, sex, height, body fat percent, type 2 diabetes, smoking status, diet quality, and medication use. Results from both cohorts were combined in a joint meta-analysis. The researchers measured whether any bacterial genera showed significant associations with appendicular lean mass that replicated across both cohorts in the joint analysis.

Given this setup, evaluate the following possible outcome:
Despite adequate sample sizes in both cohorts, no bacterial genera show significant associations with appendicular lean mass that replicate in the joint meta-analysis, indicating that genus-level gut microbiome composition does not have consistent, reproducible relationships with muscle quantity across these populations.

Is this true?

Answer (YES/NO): NO